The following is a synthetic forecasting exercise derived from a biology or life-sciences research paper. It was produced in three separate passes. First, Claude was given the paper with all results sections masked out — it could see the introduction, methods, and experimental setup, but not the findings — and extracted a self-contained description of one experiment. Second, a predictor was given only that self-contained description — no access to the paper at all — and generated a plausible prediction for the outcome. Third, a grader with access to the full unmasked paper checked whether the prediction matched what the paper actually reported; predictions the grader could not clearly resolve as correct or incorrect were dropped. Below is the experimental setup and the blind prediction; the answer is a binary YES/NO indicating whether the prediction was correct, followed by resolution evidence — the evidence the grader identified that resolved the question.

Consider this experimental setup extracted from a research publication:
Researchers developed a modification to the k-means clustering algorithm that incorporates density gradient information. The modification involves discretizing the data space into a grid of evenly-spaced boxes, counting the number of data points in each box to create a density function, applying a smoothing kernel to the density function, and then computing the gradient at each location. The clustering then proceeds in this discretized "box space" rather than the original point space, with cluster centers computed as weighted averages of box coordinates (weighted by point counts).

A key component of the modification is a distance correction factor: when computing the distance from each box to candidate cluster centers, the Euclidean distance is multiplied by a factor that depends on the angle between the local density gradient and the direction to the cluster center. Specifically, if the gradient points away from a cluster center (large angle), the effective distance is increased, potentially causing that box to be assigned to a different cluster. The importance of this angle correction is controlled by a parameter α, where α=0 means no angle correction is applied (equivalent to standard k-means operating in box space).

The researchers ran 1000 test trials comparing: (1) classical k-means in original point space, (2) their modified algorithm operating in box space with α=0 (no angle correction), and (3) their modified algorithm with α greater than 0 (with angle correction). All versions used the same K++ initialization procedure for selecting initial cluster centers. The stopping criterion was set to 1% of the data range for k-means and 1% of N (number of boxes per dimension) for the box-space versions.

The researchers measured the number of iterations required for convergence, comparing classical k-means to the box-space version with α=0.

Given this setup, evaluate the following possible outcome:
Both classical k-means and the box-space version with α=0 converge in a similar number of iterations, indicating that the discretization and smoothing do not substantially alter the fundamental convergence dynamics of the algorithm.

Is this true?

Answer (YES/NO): NO